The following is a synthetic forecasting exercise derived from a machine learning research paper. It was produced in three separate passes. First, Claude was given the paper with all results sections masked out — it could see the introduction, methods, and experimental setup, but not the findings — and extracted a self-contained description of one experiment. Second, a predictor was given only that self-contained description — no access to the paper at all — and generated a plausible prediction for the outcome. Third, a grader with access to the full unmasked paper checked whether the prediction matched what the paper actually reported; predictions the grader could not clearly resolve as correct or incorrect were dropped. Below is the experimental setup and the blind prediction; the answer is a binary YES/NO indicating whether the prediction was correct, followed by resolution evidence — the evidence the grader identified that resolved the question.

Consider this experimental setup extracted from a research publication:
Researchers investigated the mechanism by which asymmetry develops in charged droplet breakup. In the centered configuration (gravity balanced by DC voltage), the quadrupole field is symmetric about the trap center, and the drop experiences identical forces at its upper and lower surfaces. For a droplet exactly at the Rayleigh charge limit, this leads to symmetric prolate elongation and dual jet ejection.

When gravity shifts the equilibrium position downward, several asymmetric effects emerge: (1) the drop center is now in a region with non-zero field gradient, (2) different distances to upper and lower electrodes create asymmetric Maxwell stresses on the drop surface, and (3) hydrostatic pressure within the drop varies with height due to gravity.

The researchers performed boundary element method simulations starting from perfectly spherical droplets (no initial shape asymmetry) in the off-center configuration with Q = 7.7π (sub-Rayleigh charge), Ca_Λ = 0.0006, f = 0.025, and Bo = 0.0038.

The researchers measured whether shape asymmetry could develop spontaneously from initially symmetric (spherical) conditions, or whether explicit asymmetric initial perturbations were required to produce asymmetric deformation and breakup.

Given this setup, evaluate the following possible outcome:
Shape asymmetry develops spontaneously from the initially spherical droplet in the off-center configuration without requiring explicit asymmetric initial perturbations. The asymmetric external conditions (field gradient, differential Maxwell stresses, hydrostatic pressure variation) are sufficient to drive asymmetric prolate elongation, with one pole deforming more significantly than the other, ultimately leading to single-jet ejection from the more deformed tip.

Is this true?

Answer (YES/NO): YES